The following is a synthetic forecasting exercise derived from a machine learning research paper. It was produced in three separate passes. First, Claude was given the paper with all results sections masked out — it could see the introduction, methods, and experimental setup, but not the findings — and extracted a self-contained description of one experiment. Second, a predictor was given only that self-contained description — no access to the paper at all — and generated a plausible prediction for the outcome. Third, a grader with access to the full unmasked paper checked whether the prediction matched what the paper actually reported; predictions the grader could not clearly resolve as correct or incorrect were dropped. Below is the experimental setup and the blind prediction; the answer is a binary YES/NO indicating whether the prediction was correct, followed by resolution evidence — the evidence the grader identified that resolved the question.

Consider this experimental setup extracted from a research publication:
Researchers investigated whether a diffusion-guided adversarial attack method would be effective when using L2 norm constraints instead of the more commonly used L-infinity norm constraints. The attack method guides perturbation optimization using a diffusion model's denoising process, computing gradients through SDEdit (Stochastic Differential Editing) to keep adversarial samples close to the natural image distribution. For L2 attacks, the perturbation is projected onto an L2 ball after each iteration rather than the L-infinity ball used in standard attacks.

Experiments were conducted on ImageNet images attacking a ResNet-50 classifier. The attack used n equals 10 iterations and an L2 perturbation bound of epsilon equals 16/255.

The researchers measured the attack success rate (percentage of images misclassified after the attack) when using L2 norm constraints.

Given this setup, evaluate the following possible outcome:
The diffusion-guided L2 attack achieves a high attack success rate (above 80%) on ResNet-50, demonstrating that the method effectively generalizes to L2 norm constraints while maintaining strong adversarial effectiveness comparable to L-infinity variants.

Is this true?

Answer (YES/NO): YES